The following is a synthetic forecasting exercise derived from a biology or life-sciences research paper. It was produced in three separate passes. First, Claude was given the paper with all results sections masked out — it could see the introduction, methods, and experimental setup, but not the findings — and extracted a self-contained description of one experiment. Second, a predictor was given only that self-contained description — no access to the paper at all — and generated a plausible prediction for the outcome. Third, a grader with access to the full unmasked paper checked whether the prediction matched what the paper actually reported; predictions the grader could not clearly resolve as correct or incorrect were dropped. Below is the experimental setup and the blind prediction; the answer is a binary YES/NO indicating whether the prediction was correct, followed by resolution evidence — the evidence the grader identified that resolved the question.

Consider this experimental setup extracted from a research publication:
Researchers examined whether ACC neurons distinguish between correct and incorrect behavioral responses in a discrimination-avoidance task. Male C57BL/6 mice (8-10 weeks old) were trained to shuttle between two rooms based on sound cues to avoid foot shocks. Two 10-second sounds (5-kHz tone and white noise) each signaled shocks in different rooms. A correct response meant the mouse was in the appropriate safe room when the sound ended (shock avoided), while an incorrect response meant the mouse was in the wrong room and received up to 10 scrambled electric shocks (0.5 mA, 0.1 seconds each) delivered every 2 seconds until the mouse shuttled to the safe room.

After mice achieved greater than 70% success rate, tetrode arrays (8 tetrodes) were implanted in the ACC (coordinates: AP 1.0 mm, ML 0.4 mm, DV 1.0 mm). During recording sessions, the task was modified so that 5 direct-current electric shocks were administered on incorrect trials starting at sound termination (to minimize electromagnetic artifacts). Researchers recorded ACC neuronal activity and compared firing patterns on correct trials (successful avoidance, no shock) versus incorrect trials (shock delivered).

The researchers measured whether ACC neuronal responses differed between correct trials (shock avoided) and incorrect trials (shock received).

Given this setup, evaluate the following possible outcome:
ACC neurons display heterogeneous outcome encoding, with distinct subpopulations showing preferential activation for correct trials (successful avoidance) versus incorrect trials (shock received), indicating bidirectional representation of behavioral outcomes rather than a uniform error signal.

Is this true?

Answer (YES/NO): NO